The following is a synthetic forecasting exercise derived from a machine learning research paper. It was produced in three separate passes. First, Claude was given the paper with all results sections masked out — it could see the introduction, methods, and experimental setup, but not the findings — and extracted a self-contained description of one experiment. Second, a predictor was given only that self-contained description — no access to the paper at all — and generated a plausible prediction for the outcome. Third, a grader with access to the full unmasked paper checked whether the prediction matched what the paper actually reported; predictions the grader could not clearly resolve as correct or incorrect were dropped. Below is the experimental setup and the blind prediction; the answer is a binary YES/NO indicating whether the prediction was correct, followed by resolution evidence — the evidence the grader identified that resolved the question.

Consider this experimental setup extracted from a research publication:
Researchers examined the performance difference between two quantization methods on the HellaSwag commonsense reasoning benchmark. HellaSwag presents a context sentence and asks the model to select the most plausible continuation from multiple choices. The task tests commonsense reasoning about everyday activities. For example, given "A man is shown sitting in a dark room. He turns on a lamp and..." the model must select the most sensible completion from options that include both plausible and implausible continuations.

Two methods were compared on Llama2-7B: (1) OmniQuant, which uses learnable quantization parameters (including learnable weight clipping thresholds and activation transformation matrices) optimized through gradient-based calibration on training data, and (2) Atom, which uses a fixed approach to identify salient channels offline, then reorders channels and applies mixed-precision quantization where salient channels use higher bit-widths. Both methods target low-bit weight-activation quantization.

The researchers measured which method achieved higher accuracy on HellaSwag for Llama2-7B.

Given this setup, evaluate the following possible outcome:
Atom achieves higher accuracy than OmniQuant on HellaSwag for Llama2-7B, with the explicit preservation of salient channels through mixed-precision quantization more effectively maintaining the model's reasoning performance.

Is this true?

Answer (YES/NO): YES